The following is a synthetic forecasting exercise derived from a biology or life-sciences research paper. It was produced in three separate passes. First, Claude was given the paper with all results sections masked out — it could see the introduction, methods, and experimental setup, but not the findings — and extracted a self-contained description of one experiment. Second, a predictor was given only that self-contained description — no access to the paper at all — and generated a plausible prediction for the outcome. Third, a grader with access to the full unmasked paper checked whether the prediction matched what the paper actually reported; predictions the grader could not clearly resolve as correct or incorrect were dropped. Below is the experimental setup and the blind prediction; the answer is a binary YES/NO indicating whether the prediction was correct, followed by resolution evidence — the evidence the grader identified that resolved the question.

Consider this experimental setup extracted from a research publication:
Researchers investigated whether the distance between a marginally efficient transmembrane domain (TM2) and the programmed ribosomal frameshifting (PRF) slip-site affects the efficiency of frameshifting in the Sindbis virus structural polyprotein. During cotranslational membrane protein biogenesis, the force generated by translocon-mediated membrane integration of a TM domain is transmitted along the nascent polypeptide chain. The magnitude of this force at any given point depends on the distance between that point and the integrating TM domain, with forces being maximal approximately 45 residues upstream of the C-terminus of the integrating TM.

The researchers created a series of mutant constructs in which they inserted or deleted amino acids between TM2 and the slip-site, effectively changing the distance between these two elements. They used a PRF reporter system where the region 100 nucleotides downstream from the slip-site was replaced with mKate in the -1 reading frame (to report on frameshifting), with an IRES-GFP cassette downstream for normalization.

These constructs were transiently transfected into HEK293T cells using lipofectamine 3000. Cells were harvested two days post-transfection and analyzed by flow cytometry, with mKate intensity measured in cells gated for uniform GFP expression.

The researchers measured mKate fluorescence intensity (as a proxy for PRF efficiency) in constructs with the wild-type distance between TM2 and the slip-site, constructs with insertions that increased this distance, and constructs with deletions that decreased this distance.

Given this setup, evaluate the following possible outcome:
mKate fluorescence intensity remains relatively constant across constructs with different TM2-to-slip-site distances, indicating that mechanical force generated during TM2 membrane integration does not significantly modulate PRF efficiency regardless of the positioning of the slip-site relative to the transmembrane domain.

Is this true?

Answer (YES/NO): NO